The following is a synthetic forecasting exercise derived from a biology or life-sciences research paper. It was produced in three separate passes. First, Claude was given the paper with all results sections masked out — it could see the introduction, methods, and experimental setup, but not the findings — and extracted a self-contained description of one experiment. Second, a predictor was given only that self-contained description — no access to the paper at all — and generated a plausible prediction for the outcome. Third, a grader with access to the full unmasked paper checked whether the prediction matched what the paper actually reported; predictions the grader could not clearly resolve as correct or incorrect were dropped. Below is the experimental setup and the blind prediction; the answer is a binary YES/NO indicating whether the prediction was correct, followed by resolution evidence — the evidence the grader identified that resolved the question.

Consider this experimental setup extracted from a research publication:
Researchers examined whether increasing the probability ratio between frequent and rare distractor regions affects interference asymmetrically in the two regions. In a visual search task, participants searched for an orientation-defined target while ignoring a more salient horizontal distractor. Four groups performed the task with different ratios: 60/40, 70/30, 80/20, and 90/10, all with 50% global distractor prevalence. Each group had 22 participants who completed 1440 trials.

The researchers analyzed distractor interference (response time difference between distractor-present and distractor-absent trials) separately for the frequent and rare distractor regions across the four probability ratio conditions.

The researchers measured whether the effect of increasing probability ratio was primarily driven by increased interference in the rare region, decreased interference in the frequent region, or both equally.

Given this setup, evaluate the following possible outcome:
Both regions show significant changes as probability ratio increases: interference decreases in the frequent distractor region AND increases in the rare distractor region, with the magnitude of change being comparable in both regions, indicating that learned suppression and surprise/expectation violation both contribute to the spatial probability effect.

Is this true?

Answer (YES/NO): NO